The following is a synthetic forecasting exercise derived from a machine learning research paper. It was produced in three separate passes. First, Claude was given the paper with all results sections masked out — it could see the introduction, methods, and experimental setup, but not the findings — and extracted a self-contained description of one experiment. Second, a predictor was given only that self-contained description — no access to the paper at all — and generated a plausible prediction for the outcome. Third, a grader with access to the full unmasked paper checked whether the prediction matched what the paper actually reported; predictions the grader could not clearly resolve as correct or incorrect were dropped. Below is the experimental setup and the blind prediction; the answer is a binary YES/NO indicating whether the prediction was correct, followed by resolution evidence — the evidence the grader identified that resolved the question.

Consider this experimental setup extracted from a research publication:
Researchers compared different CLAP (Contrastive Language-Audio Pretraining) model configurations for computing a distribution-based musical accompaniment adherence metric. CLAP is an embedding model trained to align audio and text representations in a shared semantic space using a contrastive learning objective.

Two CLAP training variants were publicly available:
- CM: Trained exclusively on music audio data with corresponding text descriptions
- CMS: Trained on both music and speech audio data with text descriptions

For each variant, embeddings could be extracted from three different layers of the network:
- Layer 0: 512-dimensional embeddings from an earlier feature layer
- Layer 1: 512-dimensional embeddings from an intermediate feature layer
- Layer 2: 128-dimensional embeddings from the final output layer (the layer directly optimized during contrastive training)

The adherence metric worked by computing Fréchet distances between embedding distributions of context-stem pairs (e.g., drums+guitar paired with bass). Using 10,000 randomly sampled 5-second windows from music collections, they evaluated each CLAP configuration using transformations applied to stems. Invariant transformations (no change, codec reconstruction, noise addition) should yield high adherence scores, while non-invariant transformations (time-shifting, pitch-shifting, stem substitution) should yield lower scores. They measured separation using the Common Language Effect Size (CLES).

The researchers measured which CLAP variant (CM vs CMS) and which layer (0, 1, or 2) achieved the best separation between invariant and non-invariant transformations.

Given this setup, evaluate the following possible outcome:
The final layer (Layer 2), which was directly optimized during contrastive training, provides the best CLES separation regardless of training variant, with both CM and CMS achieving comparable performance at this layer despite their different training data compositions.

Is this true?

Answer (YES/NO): NO